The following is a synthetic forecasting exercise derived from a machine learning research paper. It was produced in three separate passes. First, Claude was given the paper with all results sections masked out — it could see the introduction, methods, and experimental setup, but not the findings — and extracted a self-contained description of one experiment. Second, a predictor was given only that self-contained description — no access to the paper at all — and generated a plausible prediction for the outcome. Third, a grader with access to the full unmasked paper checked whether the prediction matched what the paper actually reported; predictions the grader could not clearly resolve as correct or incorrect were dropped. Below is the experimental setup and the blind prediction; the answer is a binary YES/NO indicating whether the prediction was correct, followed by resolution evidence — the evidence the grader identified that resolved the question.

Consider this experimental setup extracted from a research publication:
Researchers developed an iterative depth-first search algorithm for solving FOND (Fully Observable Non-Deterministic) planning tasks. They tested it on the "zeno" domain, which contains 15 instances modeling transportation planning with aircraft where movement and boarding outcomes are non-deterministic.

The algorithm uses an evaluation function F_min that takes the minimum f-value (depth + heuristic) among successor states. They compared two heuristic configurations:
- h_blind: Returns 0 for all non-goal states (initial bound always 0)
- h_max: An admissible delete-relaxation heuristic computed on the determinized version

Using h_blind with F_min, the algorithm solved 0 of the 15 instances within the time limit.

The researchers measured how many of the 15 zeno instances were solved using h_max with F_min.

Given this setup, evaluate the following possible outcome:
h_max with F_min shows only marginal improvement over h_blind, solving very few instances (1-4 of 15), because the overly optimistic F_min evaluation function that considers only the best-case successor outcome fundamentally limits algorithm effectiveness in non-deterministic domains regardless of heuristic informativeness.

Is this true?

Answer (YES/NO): YES